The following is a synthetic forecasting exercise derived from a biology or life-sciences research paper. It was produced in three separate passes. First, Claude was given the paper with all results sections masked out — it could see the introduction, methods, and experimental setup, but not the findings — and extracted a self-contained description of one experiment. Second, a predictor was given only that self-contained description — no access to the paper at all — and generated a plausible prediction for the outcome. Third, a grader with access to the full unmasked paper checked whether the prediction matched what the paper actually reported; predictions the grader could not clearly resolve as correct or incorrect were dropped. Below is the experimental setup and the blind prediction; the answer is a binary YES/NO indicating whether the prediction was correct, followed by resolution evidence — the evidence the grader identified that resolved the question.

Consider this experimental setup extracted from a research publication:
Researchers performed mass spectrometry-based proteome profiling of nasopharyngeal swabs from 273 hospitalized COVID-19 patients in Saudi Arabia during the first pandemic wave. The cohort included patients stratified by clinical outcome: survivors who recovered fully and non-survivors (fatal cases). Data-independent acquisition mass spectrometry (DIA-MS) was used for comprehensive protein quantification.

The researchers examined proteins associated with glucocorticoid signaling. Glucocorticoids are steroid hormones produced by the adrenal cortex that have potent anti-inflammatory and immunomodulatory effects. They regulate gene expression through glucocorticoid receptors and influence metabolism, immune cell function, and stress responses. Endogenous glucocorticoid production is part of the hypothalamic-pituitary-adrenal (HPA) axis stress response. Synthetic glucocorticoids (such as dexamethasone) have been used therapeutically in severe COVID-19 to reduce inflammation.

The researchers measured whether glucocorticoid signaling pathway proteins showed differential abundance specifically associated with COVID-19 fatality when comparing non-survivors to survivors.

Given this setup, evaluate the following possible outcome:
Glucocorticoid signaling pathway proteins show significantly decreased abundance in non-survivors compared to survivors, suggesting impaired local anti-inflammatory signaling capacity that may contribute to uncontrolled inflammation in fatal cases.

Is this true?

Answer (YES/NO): NO